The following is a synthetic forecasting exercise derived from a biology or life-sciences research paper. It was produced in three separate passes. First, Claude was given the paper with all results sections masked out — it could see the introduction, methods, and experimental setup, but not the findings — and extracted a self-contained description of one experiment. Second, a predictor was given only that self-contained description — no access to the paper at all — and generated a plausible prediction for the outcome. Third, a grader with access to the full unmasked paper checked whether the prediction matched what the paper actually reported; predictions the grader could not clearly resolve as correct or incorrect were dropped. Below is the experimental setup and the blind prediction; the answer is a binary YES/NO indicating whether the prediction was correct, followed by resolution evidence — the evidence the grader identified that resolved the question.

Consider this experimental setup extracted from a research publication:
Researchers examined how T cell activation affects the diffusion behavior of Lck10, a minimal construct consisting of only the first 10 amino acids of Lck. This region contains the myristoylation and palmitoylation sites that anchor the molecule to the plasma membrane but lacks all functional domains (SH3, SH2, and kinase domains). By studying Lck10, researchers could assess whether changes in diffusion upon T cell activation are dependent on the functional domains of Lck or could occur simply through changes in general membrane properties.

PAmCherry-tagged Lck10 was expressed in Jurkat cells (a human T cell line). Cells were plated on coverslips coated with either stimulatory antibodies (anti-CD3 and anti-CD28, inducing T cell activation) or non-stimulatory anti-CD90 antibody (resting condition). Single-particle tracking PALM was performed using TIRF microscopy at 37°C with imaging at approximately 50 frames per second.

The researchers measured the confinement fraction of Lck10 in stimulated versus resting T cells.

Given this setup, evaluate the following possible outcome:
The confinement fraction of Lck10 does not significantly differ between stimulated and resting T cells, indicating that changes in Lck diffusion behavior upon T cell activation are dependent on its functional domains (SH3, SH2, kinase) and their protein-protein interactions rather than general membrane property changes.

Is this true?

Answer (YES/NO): YES